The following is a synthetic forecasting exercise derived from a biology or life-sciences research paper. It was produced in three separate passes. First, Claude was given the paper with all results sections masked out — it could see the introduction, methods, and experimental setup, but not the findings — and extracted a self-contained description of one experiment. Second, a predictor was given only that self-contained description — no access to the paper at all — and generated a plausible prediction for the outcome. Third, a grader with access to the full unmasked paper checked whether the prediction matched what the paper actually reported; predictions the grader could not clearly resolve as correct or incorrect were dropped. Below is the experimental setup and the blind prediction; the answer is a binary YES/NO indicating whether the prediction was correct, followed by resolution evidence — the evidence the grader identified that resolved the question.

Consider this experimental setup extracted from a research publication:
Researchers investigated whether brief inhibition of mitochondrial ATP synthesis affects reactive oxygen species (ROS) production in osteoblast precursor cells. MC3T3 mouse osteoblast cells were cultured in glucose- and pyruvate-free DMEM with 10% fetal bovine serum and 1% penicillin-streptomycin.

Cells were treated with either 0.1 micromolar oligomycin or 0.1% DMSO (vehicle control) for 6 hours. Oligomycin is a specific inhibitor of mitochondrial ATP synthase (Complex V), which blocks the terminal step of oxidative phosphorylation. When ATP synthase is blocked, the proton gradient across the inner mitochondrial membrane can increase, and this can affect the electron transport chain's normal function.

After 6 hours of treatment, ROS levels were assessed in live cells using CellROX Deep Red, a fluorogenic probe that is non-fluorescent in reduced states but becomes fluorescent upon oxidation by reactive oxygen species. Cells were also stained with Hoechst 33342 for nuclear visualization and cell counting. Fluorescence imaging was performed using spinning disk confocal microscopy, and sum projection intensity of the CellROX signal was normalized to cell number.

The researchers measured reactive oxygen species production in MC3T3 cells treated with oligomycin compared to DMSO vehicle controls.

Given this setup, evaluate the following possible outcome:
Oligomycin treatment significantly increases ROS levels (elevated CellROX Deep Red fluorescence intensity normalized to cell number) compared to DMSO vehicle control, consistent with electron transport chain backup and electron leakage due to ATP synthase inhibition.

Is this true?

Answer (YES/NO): YES